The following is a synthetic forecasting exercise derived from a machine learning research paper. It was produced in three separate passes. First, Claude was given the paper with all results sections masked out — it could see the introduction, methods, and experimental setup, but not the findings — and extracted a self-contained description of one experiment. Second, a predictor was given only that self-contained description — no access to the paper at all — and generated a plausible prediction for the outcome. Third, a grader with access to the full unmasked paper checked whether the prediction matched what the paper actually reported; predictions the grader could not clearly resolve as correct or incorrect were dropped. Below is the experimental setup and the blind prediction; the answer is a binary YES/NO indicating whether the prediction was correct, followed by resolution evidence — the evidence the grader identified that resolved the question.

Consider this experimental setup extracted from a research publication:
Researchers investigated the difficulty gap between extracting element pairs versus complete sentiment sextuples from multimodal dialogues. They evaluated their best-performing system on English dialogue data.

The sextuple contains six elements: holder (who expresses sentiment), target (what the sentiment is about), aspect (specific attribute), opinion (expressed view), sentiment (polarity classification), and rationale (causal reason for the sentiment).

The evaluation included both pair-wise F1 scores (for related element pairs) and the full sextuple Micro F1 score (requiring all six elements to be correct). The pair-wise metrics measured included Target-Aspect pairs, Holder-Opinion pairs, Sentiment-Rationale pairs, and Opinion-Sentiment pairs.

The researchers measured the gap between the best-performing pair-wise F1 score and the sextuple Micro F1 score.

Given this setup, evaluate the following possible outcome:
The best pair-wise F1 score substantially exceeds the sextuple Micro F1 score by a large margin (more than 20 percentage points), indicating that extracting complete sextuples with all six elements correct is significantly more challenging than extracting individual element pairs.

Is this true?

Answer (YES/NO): YES